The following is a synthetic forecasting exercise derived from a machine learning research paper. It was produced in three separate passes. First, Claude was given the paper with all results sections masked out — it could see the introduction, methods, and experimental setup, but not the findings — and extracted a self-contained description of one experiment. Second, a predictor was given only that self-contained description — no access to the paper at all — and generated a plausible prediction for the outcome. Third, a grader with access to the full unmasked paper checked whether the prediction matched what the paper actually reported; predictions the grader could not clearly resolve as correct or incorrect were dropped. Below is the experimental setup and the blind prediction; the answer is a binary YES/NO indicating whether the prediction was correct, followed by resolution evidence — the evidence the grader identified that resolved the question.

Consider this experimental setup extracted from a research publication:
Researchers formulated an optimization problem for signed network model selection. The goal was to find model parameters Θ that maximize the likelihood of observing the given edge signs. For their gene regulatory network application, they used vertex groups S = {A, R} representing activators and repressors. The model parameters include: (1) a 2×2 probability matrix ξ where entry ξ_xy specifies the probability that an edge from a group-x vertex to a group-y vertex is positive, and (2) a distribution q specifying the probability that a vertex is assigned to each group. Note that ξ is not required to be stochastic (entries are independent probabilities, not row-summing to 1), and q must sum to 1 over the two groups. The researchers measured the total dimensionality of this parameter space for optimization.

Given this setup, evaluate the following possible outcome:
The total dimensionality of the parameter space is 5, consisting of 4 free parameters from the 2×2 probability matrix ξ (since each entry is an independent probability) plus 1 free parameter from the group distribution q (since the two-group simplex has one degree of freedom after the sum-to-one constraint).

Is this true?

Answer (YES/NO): YES